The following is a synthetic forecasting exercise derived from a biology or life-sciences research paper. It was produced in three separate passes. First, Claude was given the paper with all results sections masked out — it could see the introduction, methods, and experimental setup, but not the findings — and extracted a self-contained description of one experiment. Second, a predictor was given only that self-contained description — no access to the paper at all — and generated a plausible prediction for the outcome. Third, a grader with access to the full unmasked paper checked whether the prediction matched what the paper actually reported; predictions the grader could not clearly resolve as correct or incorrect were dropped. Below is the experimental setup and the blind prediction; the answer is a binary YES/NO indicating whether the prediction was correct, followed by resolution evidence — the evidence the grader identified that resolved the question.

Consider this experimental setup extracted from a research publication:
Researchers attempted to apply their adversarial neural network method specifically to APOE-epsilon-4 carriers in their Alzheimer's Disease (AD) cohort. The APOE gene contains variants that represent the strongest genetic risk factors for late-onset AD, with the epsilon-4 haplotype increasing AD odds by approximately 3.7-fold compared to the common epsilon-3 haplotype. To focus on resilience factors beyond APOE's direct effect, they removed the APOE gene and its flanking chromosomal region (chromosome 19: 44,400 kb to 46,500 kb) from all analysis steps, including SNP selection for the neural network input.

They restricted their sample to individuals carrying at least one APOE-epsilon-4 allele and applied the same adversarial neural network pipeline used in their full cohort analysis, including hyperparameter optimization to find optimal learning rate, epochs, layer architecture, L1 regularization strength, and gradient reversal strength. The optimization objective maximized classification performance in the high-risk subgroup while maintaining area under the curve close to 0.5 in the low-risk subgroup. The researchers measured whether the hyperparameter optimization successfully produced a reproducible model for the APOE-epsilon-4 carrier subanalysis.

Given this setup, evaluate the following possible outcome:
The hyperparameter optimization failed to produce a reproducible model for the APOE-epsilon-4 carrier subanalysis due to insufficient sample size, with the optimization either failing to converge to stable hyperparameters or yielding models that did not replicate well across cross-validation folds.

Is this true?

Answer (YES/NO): YES